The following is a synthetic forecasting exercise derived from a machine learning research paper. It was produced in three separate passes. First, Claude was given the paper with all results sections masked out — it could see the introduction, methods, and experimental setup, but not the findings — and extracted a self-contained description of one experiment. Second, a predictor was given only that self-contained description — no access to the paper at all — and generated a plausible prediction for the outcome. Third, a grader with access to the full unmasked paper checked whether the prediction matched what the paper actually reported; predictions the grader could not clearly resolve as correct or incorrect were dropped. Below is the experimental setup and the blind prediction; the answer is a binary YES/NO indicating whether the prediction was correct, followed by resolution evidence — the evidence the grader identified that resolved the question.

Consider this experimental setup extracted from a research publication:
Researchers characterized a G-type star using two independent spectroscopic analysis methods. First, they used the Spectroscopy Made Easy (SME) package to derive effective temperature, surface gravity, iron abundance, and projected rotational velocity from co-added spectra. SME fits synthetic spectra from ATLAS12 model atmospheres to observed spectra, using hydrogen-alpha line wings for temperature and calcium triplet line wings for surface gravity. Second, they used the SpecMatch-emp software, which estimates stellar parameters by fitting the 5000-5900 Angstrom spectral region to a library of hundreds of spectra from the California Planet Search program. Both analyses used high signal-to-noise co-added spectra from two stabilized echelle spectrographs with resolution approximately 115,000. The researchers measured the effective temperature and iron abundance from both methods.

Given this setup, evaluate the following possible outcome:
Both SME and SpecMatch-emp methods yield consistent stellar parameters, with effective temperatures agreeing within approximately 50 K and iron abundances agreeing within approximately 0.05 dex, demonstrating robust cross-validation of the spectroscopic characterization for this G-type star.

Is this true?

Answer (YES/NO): NO